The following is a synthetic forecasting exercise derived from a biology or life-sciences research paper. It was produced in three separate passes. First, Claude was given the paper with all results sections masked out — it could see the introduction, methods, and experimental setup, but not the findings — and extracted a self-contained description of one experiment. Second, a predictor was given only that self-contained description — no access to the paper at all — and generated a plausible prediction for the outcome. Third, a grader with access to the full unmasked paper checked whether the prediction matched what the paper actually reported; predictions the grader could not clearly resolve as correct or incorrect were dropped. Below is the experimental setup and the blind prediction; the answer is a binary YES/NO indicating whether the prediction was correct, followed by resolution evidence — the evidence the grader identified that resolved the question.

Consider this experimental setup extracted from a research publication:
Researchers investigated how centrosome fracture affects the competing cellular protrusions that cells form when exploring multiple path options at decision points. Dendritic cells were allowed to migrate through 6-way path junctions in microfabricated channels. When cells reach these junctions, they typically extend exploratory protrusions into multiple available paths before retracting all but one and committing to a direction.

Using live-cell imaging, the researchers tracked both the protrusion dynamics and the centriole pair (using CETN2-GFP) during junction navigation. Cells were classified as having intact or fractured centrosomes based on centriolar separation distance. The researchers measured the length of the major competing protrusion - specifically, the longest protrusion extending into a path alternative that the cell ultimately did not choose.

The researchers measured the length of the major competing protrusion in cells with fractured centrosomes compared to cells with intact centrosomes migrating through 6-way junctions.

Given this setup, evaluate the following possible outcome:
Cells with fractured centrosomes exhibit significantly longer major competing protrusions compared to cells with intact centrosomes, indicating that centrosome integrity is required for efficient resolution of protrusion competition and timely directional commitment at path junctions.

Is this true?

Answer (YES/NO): YES